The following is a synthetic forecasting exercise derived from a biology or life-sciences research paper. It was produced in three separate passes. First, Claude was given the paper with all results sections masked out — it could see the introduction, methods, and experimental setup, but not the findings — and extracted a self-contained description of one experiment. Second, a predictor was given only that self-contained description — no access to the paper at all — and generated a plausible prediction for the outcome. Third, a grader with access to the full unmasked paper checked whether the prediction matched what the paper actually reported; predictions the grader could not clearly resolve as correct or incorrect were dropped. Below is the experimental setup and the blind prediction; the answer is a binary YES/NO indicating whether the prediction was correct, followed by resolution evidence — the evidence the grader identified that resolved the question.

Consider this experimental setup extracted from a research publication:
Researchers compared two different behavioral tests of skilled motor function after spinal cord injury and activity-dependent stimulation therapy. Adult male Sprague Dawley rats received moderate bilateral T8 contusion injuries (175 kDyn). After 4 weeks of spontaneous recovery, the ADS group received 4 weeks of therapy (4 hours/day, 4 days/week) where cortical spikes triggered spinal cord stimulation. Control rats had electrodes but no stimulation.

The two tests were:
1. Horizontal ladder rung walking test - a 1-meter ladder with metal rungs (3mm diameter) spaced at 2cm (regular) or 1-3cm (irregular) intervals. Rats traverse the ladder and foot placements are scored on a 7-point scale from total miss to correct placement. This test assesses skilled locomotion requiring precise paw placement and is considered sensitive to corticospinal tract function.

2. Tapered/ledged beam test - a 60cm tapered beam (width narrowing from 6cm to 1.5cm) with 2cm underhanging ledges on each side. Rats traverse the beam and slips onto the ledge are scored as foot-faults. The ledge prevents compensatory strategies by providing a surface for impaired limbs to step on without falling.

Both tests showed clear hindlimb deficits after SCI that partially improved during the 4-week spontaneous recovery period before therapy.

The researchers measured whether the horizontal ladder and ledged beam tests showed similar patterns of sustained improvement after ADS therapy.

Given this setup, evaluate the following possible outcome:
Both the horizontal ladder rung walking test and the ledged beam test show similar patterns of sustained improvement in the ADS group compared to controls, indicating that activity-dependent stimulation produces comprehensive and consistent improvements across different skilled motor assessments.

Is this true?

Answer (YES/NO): NO